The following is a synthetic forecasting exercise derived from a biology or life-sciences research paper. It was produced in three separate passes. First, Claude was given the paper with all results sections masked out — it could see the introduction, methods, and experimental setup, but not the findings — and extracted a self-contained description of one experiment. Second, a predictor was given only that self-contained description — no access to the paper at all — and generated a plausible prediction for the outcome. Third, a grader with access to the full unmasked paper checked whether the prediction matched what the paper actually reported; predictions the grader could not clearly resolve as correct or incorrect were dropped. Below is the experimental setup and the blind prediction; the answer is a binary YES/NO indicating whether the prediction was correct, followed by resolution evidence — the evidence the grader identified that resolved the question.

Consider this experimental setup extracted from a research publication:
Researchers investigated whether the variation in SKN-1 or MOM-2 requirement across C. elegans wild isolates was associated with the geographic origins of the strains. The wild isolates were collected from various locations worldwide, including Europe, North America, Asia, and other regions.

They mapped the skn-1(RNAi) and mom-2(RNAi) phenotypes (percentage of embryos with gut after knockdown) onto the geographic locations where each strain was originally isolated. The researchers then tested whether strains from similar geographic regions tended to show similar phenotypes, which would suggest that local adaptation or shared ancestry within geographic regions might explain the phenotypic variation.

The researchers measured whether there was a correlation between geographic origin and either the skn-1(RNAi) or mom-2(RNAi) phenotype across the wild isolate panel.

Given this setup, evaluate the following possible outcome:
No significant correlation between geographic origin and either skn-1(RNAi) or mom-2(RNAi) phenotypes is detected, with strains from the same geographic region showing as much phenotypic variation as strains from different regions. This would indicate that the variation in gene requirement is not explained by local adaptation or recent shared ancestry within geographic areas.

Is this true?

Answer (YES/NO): YES